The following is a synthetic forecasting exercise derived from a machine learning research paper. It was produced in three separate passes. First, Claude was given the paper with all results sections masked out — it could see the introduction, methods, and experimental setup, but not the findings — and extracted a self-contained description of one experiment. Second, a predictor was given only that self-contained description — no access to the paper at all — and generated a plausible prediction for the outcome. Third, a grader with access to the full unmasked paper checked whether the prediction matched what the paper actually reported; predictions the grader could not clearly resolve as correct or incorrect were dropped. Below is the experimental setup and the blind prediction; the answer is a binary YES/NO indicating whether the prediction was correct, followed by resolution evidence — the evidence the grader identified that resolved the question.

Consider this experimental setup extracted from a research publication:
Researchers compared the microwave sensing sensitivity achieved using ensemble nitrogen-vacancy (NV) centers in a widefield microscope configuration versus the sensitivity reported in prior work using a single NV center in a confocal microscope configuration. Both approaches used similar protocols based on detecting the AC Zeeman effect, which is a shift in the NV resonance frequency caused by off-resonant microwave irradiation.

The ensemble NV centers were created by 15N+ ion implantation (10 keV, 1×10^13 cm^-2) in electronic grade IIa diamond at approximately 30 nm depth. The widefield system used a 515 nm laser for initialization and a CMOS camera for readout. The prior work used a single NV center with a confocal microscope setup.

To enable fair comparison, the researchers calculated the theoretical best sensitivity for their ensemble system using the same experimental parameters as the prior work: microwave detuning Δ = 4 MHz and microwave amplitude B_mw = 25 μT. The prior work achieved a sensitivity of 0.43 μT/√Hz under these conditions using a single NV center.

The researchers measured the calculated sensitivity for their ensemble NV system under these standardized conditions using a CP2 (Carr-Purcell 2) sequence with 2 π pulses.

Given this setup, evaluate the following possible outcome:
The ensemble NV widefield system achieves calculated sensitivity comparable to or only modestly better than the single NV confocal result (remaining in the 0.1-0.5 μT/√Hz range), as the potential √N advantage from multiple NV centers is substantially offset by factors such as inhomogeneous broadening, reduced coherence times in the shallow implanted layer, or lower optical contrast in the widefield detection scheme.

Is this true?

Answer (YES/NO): NO